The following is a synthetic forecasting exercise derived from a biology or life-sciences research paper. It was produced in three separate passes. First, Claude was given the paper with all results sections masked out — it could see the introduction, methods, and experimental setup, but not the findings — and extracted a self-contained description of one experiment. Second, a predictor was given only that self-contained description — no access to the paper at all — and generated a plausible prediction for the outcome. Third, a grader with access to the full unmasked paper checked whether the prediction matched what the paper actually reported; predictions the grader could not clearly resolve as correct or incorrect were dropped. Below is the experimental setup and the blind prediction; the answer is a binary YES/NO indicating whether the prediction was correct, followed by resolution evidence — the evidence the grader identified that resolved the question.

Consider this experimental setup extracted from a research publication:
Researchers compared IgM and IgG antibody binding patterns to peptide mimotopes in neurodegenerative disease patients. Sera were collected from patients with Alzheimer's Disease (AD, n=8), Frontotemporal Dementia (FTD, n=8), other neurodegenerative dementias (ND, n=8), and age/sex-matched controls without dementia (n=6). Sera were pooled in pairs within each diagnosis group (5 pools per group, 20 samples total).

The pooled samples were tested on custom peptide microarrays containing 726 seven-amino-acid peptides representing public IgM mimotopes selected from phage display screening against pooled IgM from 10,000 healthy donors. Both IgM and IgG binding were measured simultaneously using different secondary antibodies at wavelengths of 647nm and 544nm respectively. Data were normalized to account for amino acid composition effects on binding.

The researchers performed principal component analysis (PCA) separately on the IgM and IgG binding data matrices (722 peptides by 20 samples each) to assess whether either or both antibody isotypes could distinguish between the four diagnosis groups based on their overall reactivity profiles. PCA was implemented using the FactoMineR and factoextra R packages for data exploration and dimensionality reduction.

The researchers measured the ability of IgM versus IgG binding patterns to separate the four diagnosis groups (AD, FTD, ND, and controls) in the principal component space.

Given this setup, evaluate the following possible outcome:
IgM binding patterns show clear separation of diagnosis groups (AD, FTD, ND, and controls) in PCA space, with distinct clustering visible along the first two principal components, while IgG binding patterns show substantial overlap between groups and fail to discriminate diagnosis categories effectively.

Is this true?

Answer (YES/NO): NO